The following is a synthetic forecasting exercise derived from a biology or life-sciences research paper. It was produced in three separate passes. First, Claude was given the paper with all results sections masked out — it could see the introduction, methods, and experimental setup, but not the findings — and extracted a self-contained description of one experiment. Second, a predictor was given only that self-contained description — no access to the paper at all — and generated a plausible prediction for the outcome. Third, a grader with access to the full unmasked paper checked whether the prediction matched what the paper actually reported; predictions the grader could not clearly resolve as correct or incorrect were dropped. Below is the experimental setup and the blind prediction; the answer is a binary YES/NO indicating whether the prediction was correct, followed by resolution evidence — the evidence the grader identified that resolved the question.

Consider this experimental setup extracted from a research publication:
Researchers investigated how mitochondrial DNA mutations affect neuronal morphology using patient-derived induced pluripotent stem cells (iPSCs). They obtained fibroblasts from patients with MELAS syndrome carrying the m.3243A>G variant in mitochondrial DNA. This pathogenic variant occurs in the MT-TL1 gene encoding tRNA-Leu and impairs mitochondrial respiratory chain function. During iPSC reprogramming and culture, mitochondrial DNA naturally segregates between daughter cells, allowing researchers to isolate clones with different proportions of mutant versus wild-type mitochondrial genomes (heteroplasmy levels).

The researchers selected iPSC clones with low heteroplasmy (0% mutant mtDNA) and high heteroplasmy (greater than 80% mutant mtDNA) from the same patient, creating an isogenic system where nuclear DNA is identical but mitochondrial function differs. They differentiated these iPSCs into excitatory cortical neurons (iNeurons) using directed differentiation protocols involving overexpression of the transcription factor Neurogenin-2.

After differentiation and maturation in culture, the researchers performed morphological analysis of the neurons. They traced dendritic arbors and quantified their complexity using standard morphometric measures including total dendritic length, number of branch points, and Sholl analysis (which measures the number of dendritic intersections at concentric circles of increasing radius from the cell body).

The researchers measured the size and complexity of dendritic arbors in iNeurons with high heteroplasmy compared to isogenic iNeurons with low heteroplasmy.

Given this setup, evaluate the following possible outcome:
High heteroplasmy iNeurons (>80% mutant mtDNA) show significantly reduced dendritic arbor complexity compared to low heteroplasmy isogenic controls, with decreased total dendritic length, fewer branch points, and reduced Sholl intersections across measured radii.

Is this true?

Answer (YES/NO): YES